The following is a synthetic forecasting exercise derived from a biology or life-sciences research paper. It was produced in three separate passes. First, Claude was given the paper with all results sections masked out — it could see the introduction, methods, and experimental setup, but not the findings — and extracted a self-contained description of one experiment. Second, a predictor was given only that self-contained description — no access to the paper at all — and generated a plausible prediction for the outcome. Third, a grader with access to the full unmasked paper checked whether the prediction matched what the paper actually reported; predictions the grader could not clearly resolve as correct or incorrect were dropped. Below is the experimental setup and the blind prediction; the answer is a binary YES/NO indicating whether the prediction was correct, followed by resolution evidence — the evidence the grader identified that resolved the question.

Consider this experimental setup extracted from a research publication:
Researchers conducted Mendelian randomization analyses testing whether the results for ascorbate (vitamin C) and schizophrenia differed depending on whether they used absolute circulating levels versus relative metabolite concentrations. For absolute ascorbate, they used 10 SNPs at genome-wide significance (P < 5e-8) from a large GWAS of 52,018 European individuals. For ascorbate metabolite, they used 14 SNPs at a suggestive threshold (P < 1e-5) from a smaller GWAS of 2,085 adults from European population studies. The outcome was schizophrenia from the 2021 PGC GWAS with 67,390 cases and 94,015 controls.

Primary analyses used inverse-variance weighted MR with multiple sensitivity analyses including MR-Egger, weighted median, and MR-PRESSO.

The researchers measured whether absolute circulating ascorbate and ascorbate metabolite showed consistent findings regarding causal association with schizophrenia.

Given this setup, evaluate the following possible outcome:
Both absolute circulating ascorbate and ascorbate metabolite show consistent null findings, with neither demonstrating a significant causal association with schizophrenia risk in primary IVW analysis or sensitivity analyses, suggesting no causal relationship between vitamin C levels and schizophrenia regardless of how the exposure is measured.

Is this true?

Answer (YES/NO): YES